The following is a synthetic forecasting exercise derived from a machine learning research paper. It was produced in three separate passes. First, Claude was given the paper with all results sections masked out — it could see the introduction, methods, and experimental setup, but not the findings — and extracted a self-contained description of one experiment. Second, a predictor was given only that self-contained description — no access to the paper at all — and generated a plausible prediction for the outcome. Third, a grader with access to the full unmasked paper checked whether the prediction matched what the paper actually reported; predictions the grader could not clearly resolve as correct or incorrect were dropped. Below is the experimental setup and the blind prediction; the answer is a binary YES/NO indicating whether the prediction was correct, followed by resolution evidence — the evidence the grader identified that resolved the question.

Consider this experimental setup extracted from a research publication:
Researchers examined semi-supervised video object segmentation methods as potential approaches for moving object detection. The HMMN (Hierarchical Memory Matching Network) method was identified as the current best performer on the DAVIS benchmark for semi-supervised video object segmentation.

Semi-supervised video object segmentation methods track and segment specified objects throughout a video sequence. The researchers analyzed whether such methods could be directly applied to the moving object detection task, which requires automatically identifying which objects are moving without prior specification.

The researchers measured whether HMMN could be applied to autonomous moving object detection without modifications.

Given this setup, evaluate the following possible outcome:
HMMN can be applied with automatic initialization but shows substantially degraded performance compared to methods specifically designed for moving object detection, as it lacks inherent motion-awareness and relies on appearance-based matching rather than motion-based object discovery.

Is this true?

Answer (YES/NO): NO